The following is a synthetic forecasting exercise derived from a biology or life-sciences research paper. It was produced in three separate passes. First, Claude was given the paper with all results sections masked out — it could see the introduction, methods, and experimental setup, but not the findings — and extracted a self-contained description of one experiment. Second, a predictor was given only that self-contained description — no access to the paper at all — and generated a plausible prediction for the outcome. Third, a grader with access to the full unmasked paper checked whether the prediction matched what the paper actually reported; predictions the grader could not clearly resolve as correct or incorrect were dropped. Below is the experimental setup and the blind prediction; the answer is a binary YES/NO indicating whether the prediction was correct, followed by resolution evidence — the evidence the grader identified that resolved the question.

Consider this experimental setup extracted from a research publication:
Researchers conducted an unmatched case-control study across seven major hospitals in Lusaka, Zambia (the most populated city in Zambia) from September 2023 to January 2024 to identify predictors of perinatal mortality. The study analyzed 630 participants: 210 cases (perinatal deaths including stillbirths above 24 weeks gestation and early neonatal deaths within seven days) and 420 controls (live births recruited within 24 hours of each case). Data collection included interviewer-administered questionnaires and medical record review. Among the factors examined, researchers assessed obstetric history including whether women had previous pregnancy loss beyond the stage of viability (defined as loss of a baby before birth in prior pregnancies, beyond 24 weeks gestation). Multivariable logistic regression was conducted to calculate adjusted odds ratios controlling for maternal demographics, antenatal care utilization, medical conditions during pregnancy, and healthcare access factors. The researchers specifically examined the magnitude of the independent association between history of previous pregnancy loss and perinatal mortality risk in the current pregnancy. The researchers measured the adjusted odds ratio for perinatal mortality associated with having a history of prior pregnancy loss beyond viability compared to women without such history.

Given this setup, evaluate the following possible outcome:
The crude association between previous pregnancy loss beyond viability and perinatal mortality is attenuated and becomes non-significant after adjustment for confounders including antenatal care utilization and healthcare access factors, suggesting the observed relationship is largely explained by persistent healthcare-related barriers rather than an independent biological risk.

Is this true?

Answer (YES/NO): NO